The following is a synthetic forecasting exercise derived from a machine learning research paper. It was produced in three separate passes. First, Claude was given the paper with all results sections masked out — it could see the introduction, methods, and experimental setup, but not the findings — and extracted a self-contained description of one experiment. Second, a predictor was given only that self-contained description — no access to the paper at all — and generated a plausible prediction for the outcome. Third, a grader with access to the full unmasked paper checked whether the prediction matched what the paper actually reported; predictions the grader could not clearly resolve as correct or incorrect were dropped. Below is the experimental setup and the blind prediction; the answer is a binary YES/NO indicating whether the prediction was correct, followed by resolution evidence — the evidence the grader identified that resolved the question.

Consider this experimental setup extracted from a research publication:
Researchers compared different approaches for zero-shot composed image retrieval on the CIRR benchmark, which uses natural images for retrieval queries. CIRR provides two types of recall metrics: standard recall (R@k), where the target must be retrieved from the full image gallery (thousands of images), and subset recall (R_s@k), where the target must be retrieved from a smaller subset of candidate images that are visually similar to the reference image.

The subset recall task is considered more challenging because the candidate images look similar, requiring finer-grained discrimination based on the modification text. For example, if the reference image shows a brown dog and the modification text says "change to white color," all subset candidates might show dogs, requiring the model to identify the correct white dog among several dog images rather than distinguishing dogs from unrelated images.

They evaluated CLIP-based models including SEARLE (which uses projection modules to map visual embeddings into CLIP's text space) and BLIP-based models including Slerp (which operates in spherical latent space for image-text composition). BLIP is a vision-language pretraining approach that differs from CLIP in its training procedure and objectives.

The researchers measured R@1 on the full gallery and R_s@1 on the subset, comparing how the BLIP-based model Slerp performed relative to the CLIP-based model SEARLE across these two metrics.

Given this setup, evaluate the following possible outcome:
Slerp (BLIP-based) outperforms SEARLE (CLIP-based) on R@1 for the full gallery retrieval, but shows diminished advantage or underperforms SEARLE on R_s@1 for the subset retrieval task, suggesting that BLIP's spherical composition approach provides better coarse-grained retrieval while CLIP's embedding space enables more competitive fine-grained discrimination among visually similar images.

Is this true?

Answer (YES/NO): NO